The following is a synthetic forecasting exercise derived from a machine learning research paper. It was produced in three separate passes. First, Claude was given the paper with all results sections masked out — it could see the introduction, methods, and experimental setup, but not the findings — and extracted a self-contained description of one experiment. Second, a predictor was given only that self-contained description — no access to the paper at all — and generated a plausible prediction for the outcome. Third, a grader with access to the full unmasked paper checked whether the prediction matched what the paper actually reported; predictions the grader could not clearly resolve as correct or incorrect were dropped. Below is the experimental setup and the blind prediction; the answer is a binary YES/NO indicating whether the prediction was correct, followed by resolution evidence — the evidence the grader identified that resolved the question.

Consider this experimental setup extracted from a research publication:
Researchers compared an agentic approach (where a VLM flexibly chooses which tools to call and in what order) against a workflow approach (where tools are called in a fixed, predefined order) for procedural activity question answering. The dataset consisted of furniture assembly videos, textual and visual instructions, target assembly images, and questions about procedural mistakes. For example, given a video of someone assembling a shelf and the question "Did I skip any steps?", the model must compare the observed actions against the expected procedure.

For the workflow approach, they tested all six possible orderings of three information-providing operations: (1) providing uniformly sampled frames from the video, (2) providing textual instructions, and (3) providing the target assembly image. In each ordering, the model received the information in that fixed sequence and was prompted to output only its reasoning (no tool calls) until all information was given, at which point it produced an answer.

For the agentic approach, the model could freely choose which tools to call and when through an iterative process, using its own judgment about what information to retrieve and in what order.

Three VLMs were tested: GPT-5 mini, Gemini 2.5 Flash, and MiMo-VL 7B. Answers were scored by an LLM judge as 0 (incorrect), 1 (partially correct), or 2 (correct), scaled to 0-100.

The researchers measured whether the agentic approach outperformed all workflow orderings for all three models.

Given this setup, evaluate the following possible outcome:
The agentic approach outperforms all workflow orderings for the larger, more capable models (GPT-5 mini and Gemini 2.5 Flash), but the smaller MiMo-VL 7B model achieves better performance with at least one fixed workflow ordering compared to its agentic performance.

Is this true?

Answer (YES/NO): NO